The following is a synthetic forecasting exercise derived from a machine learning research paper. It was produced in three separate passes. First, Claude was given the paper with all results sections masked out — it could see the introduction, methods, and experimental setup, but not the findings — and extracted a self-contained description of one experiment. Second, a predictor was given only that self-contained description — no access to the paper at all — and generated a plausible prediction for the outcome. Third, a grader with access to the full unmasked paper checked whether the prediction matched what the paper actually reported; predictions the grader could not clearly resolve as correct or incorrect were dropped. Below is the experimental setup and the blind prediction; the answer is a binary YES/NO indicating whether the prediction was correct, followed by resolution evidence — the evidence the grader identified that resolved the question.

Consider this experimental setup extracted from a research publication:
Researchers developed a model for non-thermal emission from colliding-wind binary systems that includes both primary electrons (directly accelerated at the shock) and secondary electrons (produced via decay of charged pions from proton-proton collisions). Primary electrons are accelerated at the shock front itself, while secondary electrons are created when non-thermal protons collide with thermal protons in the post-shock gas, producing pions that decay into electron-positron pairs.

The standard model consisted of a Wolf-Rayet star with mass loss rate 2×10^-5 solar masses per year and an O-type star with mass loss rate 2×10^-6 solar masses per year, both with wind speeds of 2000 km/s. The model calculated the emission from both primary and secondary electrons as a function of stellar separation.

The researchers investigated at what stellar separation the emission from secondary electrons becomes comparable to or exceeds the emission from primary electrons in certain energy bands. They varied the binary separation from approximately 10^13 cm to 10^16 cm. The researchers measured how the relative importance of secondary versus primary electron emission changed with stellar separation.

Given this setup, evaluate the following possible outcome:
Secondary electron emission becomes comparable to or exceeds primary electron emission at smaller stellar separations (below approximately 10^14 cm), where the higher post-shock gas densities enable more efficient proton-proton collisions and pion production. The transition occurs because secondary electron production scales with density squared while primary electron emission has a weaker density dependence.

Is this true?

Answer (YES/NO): NO